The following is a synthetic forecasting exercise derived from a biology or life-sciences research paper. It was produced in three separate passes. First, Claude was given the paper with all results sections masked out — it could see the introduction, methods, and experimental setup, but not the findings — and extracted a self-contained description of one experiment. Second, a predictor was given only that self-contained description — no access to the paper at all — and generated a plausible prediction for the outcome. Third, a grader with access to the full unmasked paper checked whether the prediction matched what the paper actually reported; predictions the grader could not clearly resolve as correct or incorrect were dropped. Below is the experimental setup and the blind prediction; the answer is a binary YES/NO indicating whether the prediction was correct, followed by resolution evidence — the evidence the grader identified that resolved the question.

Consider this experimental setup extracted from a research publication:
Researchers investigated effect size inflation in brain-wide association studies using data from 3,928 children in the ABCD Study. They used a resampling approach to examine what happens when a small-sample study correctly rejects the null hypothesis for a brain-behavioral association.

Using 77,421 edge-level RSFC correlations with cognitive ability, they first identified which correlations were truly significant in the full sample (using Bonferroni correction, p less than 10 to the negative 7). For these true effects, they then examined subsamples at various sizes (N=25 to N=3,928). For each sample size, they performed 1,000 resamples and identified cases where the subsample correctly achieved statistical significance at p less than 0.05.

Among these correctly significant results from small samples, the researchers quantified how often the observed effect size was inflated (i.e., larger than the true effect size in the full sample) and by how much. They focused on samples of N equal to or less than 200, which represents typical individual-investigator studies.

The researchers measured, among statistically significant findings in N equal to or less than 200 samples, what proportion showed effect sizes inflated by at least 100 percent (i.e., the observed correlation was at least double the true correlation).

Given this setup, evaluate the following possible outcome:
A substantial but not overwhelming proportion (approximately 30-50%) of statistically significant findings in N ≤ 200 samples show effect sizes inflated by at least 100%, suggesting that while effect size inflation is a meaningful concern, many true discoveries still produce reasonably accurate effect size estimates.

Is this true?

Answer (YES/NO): YES